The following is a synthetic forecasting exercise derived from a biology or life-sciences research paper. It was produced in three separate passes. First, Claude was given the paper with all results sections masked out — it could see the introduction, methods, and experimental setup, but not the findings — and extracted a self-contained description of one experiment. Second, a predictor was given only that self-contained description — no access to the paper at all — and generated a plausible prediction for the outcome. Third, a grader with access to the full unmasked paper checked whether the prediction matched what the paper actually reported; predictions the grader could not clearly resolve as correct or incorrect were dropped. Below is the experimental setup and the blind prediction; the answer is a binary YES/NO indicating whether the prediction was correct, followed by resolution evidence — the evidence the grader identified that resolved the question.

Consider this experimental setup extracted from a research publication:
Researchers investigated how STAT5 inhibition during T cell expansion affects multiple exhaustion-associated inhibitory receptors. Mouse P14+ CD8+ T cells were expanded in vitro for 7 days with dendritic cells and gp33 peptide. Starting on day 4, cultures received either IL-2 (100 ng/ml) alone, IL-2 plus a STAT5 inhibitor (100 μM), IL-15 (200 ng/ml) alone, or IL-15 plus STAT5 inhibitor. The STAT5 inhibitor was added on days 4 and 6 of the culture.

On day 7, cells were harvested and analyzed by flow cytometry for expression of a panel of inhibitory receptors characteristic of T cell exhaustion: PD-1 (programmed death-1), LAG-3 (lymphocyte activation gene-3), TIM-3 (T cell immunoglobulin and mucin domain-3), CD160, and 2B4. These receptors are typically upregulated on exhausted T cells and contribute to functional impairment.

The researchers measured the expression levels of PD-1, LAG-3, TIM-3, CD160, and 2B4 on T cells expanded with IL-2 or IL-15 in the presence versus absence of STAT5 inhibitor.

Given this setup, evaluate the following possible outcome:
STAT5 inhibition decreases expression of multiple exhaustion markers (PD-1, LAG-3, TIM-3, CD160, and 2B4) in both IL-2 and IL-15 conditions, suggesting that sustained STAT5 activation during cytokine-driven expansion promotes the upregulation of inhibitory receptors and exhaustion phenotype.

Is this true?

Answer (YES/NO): NO